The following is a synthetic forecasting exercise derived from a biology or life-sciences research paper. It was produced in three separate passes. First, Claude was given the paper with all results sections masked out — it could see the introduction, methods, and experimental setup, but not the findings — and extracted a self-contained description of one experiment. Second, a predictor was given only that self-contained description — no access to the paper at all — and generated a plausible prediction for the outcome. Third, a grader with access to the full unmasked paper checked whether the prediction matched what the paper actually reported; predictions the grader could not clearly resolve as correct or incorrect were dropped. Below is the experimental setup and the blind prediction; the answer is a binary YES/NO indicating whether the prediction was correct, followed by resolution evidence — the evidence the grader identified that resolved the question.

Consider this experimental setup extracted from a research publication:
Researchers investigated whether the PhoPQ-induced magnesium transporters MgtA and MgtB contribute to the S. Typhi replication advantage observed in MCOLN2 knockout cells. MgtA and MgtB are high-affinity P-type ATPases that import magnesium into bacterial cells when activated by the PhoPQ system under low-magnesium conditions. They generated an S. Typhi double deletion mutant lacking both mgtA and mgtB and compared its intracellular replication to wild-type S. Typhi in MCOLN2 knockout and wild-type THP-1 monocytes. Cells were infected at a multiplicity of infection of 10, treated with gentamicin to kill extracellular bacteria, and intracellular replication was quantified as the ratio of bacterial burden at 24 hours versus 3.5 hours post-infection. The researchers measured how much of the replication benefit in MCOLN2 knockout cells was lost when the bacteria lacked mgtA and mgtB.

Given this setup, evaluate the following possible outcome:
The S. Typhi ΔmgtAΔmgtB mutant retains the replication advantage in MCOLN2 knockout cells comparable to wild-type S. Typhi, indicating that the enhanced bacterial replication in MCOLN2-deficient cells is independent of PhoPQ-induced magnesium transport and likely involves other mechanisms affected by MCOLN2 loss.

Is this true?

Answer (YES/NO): NO